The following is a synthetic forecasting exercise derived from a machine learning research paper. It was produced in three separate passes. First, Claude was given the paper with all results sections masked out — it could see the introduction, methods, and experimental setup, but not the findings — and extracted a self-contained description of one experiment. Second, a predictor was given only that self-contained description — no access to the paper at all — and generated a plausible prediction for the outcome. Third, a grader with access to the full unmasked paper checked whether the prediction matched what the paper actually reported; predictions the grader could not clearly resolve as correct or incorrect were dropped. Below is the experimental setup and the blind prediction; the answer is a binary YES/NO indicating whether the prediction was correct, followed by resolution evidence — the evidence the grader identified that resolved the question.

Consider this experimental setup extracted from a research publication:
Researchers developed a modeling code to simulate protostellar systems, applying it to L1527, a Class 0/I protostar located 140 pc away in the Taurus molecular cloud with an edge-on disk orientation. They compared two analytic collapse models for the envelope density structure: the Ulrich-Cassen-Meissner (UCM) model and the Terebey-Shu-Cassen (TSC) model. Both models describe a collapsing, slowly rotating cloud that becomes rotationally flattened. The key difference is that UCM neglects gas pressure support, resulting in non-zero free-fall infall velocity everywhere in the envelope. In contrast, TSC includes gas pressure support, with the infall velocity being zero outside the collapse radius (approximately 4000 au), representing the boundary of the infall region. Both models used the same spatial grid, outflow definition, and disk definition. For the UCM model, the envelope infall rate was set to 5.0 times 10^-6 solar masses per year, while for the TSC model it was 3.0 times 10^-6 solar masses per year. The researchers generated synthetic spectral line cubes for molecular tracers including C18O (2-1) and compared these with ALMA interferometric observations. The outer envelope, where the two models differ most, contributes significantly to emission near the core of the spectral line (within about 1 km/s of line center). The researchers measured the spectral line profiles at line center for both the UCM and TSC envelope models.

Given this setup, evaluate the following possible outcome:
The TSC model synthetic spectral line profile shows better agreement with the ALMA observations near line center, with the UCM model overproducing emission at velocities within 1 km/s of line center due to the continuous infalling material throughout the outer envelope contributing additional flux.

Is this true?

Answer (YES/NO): NO